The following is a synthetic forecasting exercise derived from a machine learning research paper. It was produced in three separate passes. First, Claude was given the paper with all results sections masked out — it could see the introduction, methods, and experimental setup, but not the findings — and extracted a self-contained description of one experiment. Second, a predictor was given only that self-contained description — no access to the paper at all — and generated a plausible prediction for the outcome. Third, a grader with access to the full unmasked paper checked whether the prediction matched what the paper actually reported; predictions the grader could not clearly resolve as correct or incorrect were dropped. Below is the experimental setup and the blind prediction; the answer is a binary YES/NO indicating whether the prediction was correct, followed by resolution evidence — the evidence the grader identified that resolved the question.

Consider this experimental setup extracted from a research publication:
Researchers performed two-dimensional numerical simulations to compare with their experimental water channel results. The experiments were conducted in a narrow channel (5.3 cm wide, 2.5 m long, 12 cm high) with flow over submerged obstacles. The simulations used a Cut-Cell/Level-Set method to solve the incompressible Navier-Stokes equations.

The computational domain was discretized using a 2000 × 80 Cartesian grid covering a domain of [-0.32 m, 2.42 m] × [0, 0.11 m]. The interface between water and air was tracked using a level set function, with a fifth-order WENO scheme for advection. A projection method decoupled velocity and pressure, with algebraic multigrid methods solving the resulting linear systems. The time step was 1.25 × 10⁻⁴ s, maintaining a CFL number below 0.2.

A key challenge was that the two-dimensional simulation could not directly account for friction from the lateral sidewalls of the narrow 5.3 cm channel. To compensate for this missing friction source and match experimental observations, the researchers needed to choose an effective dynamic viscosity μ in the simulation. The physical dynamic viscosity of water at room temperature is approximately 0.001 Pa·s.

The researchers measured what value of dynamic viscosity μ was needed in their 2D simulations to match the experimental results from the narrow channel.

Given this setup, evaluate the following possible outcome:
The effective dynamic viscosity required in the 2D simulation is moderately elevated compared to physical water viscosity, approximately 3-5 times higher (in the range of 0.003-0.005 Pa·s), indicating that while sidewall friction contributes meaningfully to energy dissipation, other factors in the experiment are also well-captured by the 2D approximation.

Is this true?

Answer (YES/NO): YES